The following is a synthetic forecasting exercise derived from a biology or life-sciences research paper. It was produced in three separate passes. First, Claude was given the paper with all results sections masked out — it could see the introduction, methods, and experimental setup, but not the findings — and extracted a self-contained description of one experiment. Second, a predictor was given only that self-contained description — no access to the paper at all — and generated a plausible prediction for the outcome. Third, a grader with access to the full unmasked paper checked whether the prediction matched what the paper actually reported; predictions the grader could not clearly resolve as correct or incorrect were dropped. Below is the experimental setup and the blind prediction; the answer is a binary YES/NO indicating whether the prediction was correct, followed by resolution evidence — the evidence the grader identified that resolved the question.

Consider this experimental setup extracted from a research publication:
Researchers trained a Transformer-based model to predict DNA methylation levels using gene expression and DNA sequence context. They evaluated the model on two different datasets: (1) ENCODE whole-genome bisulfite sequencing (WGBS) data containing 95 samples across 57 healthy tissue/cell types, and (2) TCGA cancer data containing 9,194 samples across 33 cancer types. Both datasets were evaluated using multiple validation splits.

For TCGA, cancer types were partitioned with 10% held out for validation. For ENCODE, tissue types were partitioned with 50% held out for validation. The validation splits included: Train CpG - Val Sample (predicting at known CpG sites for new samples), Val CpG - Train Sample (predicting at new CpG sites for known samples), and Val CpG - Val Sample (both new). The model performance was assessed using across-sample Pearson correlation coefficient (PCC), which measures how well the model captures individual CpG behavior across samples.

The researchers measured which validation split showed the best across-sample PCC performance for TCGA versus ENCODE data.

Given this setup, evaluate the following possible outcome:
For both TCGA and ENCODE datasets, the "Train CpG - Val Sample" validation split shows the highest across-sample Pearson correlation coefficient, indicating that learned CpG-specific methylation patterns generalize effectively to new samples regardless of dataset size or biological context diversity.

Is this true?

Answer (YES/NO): NO